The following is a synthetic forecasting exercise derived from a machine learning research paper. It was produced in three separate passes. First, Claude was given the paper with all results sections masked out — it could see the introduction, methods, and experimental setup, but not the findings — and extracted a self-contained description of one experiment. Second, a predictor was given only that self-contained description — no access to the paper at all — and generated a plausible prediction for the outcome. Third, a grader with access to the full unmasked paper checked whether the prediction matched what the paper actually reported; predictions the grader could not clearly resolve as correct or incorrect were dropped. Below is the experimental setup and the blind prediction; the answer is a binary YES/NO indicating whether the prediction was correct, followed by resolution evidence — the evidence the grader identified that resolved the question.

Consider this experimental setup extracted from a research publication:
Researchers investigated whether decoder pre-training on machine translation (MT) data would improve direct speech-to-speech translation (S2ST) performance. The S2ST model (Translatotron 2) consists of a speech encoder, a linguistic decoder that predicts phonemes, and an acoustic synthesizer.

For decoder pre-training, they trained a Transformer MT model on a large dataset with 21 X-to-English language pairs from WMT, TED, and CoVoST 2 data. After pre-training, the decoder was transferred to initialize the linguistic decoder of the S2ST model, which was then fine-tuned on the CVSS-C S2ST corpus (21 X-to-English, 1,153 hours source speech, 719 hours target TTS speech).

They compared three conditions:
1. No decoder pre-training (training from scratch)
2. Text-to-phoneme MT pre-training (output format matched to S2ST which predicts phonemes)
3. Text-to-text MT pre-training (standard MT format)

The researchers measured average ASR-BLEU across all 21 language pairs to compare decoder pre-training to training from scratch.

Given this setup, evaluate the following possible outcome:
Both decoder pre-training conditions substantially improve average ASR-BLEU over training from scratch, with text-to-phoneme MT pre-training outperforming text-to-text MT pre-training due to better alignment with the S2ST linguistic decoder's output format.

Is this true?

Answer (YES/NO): NO